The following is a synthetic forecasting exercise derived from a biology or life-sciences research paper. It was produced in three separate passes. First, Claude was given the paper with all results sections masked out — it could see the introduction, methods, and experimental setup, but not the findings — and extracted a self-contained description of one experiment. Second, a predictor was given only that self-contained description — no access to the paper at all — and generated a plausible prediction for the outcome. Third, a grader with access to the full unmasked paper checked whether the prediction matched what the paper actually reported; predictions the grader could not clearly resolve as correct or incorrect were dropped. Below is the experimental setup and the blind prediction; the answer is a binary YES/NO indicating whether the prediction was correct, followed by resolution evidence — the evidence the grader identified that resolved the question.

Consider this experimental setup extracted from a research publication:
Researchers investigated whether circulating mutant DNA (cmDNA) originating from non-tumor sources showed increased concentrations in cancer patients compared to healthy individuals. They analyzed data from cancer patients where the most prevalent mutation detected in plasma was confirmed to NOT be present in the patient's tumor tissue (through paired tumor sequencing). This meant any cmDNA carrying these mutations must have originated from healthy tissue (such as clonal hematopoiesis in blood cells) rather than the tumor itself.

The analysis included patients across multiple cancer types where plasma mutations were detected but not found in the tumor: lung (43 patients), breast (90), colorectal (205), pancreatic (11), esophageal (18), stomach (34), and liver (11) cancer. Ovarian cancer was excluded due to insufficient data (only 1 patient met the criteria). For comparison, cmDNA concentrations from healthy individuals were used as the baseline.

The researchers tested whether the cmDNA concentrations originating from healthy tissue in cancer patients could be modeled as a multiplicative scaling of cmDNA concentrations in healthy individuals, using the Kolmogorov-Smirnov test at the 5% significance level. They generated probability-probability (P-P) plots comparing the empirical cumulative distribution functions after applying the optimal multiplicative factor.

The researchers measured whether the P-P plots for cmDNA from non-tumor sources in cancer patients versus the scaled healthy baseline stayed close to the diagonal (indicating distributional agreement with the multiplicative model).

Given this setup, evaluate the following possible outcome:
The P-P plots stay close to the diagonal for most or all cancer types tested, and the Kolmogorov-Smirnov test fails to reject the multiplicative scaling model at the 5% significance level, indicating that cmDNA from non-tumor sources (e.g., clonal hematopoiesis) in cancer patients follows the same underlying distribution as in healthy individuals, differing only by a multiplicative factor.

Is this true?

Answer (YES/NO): YES